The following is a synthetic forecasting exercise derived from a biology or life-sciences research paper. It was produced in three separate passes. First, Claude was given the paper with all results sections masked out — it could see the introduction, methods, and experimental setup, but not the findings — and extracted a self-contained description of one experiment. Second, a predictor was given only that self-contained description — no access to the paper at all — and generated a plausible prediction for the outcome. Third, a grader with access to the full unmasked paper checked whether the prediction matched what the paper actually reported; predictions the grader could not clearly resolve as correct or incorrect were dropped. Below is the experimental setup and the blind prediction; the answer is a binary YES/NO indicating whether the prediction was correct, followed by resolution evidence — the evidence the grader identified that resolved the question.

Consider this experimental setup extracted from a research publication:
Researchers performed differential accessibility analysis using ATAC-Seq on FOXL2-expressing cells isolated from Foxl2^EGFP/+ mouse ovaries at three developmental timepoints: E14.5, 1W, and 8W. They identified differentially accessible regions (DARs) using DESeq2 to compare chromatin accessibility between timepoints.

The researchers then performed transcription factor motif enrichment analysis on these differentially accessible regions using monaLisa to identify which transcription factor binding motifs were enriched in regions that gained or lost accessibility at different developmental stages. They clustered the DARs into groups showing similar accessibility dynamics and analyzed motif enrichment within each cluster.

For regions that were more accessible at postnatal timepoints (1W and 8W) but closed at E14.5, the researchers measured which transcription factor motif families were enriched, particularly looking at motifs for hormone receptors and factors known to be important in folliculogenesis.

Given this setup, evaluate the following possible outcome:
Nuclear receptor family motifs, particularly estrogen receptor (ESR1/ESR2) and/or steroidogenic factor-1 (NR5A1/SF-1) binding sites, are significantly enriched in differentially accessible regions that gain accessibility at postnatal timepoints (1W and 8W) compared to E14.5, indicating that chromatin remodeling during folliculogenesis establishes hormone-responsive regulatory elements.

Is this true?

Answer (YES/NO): YES